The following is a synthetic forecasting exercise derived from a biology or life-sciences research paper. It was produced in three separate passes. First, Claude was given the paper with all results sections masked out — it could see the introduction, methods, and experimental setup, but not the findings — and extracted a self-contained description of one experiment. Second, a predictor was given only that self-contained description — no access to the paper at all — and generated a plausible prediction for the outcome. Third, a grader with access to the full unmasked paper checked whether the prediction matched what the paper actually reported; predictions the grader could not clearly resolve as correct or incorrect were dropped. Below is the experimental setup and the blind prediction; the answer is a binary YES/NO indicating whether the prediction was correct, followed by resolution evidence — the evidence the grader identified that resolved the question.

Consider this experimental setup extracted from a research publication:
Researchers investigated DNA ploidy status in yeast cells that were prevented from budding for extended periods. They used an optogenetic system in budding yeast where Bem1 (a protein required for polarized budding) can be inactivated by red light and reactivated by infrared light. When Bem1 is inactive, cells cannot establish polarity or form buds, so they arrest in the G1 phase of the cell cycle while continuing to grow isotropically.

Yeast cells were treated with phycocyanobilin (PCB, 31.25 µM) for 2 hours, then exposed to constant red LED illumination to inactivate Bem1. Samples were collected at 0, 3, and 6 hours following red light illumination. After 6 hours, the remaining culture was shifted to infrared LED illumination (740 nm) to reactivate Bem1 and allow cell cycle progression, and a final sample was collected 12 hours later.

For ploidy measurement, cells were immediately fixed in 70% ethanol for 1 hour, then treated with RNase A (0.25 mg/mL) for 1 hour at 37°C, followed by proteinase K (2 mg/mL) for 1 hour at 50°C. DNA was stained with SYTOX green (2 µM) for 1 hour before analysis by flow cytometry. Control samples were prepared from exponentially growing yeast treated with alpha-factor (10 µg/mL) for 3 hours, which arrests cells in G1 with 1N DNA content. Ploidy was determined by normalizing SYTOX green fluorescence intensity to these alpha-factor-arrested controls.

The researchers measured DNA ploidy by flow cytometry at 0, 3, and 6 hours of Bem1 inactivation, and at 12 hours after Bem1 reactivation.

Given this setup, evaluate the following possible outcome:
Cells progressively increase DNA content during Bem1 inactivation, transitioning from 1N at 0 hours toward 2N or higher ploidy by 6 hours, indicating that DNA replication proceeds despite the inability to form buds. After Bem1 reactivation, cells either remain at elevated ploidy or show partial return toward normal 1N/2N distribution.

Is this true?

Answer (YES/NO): YES